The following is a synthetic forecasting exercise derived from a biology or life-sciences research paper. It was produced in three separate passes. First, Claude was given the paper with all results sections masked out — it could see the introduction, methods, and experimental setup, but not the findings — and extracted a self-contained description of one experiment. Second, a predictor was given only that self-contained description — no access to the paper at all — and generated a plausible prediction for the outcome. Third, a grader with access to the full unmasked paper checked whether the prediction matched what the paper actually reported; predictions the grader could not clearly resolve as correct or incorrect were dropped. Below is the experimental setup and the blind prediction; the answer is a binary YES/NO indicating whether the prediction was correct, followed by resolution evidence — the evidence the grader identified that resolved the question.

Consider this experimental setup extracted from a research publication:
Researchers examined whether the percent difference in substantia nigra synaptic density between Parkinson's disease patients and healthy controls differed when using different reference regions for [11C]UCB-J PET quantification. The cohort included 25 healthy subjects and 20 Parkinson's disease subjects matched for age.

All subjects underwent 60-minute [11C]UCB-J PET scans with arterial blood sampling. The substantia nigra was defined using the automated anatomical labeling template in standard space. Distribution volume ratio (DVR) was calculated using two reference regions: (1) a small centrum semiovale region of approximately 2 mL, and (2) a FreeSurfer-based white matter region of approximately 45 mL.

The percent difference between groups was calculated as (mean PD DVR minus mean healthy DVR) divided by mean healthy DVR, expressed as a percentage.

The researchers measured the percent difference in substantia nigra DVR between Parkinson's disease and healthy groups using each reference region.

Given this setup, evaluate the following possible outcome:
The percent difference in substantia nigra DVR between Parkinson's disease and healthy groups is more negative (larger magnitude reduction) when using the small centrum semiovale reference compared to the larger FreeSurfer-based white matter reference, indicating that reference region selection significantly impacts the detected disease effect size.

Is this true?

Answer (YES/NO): NO